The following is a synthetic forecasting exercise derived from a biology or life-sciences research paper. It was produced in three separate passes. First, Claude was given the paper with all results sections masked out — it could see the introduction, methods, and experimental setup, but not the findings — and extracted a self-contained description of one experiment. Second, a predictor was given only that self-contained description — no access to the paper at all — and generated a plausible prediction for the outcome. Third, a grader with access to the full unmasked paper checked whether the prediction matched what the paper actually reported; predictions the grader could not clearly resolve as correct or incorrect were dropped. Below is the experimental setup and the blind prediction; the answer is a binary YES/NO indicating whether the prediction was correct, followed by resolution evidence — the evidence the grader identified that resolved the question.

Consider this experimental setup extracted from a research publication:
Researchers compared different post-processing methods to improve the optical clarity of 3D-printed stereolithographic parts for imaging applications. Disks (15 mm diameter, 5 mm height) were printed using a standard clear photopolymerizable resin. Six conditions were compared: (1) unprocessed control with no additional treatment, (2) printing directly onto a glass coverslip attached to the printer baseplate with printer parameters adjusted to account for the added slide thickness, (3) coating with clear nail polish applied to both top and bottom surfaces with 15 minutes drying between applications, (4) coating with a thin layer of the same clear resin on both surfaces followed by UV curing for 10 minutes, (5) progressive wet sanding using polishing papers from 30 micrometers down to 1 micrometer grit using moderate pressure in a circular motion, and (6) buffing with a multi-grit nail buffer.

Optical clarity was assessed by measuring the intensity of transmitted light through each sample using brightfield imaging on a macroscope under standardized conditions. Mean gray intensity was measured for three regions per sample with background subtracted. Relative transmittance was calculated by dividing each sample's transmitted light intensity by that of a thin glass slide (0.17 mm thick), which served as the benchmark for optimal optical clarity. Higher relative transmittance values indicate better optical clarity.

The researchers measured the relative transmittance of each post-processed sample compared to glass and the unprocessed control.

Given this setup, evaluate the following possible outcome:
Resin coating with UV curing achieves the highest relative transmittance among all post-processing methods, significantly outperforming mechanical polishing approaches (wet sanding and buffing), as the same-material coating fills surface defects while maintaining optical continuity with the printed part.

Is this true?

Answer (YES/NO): NO